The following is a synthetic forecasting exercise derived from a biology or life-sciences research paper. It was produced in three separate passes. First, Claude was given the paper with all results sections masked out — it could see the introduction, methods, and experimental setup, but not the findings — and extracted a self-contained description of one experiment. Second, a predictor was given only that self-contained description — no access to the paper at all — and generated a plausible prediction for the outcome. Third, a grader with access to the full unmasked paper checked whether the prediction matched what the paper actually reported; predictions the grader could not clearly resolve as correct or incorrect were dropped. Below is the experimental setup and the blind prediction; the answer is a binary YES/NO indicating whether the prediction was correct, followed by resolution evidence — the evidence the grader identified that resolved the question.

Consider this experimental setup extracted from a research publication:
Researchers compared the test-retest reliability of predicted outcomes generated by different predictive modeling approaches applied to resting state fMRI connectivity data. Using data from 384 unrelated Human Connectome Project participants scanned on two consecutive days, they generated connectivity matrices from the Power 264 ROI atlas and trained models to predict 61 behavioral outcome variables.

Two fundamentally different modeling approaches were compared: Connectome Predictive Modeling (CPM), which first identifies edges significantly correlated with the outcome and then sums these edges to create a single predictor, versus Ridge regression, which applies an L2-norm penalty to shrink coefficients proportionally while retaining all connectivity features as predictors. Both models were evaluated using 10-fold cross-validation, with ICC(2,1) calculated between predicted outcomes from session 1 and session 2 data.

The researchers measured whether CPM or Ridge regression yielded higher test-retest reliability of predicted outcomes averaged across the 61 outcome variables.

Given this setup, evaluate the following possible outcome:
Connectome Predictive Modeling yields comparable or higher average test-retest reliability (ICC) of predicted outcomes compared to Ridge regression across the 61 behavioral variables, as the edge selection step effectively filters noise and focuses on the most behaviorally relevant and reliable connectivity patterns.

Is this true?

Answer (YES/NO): NO